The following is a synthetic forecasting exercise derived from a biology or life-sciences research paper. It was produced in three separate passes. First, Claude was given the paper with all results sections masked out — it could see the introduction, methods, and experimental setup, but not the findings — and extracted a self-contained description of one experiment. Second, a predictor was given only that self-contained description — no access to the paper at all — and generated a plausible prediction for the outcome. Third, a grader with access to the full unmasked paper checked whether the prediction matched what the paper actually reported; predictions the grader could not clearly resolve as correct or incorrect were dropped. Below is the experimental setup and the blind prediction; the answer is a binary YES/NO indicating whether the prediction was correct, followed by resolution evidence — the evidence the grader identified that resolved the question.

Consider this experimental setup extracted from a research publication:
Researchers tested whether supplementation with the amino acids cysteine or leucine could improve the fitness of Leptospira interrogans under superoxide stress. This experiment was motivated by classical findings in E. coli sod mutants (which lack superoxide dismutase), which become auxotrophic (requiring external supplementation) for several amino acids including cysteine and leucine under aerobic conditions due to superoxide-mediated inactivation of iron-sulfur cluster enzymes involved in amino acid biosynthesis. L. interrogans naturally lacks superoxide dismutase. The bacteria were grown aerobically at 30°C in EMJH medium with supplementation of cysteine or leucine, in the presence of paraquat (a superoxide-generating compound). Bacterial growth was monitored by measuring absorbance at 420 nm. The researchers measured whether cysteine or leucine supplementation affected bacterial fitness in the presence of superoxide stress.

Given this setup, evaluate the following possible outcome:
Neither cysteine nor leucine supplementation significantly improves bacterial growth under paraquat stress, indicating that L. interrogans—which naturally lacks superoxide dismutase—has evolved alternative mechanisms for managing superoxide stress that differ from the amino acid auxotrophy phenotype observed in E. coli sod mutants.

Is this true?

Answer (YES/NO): YES